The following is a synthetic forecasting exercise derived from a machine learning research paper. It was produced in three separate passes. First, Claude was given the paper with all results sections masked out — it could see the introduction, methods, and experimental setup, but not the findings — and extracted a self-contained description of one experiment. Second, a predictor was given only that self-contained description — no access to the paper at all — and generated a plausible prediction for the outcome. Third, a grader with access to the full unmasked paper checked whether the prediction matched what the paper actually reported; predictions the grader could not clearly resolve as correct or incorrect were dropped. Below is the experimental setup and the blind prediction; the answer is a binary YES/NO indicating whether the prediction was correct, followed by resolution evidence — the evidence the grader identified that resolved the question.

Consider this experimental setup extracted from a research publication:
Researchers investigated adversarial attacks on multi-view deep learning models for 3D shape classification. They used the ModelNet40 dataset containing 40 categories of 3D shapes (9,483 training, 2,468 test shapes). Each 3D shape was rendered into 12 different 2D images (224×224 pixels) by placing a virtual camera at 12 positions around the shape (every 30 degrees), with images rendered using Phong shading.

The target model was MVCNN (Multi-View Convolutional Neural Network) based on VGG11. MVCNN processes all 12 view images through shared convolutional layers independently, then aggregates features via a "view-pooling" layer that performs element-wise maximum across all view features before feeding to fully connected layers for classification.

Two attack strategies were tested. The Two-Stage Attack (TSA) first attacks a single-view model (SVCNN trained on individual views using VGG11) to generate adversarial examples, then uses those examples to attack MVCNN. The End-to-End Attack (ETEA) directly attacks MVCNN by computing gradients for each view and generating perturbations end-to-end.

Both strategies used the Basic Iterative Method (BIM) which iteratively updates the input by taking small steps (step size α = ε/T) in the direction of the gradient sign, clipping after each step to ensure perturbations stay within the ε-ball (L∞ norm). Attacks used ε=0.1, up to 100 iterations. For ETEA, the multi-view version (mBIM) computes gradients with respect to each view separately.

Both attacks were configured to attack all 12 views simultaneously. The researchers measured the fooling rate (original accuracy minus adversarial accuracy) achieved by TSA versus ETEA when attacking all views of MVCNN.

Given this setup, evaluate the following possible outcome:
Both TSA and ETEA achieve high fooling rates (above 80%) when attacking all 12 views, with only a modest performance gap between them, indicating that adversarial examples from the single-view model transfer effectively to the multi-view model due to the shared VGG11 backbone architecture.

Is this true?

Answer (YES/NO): NO